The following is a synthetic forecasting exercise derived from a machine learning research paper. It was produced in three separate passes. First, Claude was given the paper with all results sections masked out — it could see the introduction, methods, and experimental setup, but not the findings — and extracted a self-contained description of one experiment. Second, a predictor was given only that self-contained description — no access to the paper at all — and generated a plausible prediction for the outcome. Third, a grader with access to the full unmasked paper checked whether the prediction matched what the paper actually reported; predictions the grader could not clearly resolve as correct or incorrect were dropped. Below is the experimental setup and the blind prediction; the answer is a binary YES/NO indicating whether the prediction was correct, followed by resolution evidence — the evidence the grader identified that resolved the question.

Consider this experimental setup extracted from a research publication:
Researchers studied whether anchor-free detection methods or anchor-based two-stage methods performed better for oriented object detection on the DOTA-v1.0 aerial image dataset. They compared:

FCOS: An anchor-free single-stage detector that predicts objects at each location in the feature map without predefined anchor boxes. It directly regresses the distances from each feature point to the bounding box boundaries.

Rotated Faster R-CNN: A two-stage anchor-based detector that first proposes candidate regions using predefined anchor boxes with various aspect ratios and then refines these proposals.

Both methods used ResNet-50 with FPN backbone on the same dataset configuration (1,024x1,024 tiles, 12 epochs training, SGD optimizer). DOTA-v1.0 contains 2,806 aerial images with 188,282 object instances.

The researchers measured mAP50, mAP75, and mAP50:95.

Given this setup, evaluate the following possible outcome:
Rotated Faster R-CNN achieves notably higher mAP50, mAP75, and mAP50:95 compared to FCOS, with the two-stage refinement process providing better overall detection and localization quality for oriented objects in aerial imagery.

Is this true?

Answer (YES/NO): NO